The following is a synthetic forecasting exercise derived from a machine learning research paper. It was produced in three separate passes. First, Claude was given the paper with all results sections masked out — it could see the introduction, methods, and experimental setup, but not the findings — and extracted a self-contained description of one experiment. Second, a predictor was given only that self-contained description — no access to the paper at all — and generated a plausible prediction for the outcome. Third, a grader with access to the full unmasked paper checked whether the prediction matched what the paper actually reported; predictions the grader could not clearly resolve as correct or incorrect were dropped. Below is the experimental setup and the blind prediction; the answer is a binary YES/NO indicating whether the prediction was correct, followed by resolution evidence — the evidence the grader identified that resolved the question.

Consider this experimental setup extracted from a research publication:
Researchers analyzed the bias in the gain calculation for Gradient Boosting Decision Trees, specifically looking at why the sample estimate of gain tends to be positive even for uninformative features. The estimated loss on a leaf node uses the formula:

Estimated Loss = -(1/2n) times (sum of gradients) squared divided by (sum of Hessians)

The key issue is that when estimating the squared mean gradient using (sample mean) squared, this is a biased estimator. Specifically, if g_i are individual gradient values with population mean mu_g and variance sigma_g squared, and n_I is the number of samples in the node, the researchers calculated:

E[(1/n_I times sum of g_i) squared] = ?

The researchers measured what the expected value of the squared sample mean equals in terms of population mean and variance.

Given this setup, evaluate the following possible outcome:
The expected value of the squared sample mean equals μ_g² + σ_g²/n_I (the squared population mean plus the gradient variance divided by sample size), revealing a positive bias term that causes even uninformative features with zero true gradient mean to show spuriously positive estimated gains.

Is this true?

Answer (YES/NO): YES